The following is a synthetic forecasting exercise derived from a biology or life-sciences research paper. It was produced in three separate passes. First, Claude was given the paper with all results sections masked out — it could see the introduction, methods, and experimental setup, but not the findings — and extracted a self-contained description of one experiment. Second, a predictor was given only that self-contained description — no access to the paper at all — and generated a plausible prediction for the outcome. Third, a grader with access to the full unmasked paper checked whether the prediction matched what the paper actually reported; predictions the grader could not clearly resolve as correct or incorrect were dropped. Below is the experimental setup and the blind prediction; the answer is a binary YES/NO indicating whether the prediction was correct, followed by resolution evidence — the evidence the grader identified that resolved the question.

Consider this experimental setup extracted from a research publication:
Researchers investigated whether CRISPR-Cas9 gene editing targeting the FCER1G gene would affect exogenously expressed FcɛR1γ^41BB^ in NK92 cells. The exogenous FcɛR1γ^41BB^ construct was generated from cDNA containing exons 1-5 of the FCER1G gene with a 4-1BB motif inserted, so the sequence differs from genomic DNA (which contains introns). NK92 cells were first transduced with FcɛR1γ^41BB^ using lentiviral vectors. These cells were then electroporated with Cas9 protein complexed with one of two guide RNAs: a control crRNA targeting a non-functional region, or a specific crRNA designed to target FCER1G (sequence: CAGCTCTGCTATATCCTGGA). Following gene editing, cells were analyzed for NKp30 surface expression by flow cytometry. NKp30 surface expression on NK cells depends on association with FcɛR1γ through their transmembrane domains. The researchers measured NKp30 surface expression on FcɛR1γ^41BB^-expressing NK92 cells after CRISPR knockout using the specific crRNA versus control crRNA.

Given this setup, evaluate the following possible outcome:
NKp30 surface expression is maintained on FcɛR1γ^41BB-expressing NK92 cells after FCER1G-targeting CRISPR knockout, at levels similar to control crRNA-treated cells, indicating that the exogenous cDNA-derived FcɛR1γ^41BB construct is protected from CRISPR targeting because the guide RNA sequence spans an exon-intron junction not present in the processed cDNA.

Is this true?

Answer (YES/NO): NO